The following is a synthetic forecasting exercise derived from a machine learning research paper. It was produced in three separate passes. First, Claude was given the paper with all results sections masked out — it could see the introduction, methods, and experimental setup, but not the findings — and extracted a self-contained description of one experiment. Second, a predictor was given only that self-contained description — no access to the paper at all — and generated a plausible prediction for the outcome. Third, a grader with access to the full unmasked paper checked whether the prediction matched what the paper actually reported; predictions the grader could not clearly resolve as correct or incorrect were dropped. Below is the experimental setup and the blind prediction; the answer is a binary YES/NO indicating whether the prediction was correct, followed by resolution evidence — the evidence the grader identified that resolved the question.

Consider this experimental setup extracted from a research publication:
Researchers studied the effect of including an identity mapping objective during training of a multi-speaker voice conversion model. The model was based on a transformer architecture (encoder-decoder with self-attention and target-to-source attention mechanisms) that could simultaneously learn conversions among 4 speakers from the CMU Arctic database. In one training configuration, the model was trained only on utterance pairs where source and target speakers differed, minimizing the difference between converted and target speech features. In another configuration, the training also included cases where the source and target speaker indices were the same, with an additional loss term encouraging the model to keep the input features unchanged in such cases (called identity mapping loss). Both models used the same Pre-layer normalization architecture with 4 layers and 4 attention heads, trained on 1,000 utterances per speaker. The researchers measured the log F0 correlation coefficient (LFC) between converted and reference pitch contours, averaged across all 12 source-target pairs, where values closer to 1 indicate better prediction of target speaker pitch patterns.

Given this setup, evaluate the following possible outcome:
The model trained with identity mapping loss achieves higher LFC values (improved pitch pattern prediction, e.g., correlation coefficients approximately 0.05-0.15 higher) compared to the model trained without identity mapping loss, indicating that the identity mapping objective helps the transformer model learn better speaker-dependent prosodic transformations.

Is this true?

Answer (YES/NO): YES